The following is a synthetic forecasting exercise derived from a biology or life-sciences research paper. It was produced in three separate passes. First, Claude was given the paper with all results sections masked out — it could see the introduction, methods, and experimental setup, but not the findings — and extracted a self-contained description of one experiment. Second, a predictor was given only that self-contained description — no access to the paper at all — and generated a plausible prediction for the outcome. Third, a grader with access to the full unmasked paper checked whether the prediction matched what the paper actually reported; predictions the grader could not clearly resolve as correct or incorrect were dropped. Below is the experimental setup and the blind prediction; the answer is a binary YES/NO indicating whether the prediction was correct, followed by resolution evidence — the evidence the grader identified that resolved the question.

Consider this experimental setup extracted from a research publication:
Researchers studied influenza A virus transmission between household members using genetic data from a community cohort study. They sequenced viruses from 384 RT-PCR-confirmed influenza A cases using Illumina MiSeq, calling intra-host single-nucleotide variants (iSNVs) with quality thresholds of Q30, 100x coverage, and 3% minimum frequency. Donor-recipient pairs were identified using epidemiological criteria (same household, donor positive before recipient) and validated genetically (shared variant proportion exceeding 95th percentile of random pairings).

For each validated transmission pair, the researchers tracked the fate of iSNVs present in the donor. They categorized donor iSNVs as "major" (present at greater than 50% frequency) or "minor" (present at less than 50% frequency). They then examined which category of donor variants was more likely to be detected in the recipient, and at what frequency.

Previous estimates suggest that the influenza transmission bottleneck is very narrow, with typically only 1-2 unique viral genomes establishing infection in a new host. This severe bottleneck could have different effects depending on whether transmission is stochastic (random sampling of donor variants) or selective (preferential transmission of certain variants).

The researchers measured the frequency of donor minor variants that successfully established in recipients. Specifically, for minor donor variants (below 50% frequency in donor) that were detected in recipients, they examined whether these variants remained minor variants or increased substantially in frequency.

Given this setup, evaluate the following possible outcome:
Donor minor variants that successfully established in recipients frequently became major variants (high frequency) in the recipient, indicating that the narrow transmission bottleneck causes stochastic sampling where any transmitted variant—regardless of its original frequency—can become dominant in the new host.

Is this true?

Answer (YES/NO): NO